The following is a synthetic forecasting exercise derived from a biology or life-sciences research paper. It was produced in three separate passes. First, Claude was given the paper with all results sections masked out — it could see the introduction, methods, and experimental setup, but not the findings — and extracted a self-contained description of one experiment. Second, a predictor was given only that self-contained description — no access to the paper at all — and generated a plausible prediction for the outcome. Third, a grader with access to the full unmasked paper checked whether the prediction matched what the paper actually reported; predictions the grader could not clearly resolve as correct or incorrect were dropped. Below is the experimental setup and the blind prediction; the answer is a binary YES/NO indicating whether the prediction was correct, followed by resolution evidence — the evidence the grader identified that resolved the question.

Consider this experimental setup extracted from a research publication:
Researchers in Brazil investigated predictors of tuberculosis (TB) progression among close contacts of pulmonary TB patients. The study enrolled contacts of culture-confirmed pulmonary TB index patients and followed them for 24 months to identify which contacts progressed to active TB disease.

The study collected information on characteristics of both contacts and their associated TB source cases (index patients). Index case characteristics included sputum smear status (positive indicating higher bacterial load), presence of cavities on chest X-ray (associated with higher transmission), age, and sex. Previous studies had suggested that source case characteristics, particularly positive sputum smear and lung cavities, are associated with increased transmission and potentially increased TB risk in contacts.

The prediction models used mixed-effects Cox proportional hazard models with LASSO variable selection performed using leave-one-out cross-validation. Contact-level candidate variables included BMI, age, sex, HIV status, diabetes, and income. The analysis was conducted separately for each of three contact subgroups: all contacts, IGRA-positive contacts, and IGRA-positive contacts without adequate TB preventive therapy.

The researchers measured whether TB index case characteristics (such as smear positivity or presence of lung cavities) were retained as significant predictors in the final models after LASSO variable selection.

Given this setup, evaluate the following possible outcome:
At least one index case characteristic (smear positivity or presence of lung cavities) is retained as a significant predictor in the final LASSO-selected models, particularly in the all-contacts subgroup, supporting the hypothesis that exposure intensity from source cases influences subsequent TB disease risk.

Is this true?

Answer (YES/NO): NO